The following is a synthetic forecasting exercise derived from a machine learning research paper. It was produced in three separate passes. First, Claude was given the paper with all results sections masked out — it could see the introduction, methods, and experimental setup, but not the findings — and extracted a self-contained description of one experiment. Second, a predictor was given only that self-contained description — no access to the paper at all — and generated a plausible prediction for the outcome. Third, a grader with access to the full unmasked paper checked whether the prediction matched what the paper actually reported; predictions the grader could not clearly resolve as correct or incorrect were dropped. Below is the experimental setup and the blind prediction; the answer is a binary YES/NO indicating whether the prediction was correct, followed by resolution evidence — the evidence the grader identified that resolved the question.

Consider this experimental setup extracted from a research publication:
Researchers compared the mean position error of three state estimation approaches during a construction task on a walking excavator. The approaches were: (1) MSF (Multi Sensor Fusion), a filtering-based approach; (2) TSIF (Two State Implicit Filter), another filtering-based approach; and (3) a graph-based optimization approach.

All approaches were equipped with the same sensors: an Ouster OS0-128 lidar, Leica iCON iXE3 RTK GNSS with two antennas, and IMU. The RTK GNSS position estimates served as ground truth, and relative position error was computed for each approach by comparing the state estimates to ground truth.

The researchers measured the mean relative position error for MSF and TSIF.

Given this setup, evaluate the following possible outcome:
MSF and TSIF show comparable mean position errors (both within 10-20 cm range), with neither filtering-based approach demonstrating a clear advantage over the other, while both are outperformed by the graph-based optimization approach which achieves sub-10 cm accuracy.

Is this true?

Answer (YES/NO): NO